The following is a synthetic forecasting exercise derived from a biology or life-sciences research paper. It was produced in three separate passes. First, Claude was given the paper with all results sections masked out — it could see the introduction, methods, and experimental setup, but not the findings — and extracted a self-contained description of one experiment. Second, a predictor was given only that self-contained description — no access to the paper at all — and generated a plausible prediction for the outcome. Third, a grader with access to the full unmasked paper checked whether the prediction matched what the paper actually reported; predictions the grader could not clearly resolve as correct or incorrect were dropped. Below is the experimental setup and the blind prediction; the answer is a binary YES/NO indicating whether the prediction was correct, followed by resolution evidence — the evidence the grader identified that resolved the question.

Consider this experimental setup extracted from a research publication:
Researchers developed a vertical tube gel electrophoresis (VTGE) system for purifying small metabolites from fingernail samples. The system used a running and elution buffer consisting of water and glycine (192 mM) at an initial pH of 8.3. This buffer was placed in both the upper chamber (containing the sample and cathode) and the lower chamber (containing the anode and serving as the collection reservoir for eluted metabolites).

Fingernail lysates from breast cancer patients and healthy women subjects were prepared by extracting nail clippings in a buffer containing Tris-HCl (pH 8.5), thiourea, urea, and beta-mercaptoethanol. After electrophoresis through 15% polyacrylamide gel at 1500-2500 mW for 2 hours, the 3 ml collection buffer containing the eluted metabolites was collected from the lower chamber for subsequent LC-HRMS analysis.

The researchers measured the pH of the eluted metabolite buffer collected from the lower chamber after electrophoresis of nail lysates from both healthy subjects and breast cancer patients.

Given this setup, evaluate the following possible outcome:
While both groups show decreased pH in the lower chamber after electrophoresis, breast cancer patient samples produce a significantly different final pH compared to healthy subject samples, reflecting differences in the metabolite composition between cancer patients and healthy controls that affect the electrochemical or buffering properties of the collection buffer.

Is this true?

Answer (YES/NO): NO